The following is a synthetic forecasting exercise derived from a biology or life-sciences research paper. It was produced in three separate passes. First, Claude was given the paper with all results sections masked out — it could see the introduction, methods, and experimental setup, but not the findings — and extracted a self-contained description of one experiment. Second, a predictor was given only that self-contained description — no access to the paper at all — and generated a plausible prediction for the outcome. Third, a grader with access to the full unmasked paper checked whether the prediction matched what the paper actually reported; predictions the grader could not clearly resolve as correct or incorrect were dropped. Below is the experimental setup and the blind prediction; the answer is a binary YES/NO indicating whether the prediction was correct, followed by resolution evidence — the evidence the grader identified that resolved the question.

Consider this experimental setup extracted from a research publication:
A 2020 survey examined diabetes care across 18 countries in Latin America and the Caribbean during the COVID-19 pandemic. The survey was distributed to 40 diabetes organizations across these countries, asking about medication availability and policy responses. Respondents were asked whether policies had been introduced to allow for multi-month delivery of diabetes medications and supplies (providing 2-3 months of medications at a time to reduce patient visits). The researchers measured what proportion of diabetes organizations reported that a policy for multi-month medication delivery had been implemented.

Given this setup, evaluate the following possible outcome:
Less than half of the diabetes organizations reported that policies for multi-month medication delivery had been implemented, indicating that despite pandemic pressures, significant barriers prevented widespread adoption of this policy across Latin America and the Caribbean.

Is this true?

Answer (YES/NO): YES